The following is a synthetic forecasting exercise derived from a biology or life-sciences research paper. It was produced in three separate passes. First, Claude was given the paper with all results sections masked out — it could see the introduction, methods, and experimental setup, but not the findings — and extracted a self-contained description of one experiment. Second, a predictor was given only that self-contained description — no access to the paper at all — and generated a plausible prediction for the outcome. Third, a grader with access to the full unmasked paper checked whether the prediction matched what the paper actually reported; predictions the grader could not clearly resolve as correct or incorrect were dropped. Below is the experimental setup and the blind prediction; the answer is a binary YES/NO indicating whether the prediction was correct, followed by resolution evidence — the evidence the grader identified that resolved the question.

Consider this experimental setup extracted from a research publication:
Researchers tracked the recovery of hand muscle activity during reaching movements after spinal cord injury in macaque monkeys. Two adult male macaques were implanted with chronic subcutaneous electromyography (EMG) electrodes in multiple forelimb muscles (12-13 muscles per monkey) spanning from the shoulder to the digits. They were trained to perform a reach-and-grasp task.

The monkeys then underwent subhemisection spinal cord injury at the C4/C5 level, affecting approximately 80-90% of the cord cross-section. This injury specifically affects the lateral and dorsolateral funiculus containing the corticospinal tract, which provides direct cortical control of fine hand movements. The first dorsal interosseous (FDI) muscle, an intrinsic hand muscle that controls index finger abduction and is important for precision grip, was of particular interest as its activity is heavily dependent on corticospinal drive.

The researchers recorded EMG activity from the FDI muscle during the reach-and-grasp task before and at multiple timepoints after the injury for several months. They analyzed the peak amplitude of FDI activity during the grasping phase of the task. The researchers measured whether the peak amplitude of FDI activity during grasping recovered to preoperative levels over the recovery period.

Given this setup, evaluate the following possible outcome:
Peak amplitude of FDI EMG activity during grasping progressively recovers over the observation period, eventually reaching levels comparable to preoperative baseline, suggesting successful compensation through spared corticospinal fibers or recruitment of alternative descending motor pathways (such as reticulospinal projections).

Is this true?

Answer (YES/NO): NO